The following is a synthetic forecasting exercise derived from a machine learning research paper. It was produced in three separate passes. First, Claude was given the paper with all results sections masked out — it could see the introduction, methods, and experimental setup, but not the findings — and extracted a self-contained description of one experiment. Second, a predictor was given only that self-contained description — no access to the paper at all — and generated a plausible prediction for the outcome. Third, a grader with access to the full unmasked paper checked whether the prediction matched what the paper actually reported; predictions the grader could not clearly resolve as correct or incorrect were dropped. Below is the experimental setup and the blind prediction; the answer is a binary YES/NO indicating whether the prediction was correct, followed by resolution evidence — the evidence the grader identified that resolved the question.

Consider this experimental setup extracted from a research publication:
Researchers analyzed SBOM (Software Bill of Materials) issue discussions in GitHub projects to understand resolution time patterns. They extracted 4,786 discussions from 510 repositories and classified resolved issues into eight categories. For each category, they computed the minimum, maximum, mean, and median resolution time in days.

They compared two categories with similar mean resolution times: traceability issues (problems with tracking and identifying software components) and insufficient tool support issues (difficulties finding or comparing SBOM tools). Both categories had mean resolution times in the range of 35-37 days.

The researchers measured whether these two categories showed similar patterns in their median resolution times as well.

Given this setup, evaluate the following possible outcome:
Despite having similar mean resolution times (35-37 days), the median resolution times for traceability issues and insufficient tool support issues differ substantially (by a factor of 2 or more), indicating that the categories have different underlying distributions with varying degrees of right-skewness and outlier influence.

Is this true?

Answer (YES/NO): NO